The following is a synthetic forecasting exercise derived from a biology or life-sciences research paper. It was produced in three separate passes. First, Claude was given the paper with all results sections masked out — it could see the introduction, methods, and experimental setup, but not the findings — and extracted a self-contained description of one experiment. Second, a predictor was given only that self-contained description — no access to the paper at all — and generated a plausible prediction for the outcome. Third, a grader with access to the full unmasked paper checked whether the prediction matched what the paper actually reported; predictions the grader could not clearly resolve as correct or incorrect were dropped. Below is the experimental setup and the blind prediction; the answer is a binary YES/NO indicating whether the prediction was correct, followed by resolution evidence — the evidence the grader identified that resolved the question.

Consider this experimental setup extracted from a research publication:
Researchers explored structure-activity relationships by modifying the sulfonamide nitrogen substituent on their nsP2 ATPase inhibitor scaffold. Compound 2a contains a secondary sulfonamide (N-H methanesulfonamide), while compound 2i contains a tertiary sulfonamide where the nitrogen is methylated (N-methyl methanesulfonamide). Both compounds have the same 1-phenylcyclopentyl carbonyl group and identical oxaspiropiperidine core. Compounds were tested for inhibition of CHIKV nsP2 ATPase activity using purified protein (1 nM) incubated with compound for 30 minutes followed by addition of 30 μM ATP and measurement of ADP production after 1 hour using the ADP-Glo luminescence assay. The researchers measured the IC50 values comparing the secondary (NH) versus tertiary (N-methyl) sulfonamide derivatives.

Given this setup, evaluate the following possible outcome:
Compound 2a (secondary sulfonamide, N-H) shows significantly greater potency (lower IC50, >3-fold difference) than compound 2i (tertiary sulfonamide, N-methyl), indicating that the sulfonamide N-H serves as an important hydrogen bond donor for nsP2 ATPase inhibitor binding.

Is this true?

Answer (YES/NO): NO